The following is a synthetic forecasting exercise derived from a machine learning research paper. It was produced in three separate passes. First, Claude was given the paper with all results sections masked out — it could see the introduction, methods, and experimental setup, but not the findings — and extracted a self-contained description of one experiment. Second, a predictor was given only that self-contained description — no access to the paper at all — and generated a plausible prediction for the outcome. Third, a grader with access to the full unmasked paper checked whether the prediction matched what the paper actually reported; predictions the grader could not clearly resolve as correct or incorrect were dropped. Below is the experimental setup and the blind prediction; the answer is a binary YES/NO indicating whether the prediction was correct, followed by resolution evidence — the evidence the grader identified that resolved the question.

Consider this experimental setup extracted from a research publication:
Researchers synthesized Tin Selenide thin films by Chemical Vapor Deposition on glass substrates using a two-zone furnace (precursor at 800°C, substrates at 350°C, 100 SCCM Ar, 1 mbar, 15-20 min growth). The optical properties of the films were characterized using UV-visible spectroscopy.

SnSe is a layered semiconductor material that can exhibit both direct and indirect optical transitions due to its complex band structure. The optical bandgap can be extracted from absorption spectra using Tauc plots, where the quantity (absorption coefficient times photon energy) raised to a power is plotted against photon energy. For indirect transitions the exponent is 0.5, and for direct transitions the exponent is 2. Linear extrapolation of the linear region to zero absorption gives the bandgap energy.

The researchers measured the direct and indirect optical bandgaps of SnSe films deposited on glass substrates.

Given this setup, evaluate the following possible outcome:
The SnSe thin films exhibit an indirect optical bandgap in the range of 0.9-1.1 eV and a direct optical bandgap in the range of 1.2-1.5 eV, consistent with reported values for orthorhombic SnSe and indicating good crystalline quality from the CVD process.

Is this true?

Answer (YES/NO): YES